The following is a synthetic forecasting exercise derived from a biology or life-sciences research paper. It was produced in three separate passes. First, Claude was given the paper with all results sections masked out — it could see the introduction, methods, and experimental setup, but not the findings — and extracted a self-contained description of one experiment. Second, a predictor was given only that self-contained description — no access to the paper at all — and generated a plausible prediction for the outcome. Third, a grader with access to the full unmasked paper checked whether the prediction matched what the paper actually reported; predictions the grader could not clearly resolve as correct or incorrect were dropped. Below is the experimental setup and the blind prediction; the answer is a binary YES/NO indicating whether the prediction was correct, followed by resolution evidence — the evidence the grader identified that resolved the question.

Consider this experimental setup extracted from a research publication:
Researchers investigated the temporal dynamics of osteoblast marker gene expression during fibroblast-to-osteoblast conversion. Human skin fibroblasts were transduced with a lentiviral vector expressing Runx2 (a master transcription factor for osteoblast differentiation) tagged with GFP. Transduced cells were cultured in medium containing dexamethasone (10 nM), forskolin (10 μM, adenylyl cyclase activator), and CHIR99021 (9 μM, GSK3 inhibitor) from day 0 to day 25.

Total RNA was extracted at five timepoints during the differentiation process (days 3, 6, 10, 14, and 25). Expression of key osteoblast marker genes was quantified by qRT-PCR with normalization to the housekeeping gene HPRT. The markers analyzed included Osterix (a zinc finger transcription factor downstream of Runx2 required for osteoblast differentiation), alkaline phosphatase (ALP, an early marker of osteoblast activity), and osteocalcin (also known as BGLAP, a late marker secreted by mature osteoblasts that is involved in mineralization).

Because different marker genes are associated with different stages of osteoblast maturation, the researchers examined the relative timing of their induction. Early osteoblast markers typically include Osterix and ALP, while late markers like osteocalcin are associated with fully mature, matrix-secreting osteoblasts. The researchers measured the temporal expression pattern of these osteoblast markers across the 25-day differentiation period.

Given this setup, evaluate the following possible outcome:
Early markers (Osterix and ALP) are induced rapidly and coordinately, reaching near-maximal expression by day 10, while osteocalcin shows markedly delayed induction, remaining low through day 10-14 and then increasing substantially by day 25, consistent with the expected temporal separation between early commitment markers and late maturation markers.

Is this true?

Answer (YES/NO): NO